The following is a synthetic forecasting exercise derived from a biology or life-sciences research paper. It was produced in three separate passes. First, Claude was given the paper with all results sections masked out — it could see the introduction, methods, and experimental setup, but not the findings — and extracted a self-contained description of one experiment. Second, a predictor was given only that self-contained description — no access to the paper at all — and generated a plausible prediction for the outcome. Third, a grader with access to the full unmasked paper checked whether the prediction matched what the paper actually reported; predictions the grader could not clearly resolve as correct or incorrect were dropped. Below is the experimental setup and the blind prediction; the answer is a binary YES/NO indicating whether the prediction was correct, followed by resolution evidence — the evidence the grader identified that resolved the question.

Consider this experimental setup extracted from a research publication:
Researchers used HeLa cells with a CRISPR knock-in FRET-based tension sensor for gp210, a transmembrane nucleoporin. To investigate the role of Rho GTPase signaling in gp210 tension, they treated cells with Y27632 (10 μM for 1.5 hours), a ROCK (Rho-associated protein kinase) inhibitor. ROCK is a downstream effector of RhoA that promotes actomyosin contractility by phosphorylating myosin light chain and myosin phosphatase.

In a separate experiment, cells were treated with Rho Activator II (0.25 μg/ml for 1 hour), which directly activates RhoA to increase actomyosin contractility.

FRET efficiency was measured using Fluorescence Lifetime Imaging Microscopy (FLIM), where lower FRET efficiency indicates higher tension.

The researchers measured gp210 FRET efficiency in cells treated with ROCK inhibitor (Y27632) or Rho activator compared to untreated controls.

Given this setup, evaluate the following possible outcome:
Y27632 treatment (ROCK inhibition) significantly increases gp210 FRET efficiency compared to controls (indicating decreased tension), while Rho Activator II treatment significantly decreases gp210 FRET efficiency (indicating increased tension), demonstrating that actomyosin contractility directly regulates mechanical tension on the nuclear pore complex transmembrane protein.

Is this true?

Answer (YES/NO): NO